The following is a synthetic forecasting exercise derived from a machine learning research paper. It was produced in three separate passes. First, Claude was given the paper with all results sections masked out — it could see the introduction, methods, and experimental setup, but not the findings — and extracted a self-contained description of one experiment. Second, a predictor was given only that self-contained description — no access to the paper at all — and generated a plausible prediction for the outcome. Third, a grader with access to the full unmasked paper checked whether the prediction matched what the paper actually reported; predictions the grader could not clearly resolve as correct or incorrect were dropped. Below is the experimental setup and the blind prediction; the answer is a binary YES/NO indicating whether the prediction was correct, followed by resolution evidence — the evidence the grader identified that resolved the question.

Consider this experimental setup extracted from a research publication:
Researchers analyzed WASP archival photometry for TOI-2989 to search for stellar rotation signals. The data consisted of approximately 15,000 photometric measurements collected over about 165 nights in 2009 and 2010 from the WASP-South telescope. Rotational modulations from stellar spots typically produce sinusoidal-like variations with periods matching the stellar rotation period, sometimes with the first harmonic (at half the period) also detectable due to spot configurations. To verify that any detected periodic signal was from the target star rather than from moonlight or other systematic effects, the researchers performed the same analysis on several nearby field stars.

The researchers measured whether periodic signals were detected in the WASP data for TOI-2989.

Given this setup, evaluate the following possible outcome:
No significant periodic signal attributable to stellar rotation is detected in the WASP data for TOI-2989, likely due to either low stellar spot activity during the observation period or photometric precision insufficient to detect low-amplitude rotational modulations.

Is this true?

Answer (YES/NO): NO